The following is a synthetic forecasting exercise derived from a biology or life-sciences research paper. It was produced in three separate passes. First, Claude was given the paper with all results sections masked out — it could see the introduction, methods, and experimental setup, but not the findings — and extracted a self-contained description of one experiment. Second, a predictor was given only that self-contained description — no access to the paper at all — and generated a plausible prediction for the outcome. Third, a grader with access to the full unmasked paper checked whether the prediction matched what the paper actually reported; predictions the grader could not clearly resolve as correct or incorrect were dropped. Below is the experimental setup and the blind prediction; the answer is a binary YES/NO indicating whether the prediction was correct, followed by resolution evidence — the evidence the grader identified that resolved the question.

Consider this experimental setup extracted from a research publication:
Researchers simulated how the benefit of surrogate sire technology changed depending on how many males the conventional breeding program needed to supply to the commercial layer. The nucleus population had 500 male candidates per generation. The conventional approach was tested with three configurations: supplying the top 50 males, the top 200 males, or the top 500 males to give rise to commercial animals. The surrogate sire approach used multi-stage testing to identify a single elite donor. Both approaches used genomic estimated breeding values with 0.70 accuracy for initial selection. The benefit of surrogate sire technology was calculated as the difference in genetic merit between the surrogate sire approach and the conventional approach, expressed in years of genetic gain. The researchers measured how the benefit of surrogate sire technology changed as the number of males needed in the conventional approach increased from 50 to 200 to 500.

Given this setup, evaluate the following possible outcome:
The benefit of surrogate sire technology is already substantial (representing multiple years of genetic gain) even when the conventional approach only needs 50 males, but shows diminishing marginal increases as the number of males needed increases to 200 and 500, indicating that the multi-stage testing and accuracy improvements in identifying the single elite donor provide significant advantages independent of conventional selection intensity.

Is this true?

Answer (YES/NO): NO